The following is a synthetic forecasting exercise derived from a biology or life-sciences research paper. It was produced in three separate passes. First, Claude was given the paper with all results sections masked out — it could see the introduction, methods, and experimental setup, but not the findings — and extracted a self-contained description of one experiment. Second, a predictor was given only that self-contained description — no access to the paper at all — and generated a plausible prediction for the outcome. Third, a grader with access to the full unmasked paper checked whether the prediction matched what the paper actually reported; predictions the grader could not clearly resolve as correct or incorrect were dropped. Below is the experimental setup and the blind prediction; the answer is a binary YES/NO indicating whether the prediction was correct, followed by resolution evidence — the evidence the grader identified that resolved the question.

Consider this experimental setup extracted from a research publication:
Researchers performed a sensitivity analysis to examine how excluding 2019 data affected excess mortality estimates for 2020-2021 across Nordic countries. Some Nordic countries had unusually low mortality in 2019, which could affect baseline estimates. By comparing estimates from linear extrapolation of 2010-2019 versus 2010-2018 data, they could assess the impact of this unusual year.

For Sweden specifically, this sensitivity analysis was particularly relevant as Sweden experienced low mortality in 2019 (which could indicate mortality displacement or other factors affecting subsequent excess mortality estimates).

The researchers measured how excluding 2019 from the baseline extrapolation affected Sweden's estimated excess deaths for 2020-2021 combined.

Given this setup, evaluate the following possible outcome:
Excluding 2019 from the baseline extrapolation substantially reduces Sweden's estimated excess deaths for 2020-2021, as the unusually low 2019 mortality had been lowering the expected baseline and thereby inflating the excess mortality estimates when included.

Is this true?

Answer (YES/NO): YES